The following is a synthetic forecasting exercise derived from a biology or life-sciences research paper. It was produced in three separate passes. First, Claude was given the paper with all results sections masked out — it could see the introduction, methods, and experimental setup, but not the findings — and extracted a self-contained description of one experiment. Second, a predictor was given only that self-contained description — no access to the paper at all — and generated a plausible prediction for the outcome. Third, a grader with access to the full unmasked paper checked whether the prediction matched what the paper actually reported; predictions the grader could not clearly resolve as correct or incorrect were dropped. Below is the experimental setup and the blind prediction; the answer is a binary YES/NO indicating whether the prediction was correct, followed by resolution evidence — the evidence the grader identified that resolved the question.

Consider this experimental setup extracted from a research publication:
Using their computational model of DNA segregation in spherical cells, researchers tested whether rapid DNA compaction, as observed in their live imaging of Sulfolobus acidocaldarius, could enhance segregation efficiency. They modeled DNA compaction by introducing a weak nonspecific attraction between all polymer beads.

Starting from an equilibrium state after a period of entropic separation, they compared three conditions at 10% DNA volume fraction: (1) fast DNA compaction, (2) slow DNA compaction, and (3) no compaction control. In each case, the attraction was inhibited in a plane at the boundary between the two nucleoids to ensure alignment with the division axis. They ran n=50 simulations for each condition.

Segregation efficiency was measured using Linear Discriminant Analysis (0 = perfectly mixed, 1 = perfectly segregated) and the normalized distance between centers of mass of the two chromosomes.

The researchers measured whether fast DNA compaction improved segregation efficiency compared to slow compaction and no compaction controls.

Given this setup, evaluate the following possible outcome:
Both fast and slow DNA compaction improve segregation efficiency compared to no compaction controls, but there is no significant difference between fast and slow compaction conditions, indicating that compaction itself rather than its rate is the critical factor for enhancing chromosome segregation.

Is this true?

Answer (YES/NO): NO